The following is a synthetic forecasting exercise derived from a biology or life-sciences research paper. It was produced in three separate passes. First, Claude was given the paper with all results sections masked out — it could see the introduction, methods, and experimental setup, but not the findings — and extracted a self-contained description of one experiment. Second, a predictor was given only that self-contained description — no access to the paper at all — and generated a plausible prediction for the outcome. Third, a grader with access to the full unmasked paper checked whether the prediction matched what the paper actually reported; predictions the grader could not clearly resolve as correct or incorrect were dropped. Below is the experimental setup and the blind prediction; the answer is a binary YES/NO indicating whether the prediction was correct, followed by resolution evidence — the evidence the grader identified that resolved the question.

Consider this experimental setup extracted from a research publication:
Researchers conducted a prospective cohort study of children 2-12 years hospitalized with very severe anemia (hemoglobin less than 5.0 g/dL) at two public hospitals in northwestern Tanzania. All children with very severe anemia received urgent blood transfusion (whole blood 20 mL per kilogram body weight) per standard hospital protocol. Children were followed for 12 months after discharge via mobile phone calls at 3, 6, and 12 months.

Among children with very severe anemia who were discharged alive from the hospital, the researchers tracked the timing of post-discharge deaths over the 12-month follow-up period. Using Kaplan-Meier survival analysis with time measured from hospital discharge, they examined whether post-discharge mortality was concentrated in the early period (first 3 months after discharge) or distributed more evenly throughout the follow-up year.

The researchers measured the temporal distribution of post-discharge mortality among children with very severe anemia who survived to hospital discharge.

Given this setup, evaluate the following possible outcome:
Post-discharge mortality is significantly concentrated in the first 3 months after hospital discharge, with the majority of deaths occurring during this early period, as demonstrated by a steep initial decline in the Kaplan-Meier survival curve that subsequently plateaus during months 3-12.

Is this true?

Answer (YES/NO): YES